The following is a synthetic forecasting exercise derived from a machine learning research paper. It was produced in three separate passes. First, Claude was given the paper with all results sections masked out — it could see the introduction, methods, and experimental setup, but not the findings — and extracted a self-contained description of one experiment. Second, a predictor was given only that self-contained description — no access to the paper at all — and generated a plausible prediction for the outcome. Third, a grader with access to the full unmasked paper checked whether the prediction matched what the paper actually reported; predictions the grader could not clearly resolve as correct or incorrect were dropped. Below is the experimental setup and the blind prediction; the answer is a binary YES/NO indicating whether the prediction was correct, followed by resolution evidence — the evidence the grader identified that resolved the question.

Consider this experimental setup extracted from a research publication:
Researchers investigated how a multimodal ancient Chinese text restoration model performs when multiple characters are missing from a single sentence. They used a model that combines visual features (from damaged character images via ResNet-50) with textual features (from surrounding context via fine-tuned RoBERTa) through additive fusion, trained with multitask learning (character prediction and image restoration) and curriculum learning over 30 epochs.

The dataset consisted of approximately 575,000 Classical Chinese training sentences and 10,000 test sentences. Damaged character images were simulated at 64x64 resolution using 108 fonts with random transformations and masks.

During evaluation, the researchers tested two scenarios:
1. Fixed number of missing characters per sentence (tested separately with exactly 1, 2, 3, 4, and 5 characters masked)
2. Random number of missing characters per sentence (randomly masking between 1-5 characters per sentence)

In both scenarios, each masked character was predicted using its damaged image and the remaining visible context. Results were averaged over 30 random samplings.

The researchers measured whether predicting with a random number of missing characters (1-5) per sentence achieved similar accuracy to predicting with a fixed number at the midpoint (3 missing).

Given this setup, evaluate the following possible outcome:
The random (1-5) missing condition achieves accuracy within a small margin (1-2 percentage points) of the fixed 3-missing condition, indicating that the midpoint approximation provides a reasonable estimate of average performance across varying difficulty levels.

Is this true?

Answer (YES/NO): YES